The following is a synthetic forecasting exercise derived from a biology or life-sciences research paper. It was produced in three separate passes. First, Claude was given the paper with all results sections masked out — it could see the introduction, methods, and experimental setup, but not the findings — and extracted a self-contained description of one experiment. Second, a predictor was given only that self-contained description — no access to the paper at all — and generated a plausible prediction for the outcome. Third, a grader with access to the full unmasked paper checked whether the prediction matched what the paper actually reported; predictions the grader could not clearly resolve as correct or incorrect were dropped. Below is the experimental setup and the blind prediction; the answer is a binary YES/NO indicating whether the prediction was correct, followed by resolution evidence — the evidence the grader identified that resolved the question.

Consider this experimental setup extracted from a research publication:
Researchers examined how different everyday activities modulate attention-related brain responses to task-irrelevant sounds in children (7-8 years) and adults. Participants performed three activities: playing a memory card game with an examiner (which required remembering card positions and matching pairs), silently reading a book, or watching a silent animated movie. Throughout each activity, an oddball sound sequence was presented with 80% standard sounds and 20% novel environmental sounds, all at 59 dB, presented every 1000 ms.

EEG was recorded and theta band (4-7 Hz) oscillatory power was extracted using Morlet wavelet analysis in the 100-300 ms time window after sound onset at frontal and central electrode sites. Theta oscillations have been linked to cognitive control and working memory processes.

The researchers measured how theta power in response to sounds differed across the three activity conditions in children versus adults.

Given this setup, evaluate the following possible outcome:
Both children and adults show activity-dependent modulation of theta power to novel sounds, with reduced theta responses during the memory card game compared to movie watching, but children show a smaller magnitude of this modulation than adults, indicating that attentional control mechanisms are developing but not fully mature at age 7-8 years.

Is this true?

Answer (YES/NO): NO